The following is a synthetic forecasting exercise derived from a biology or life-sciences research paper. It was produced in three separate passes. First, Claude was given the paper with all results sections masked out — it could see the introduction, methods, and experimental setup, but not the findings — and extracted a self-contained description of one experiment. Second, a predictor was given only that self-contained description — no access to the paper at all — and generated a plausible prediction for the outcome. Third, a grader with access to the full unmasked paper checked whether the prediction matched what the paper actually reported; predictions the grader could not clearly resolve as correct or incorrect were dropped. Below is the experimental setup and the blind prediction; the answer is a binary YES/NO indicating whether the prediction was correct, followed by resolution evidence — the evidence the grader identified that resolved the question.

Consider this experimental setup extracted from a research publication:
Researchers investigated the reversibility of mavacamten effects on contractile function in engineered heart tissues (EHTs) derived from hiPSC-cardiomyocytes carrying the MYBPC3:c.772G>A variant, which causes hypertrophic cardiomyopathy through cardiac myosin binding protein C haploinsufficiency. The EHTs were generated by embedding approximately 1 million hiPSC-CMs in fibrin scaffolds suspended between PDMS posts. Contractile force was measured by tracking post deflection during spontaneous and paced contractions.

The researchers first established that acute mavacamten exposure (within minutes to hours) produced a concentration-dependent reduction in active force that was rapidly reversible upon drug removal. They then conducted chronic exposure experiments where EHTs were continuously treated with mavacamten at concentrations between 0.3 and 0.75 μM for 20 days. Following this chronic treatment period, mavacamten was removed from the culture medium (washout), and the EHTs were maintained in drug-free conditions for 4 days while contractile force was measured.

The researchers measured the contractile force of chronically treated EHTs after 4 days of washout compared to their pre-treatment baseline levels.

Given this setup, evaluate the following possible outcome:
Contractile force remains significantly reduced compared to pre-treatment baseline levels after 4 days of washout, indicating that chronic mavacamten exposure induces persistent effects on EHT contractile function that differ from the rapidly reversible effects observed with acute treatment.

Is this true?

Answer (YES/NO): YES